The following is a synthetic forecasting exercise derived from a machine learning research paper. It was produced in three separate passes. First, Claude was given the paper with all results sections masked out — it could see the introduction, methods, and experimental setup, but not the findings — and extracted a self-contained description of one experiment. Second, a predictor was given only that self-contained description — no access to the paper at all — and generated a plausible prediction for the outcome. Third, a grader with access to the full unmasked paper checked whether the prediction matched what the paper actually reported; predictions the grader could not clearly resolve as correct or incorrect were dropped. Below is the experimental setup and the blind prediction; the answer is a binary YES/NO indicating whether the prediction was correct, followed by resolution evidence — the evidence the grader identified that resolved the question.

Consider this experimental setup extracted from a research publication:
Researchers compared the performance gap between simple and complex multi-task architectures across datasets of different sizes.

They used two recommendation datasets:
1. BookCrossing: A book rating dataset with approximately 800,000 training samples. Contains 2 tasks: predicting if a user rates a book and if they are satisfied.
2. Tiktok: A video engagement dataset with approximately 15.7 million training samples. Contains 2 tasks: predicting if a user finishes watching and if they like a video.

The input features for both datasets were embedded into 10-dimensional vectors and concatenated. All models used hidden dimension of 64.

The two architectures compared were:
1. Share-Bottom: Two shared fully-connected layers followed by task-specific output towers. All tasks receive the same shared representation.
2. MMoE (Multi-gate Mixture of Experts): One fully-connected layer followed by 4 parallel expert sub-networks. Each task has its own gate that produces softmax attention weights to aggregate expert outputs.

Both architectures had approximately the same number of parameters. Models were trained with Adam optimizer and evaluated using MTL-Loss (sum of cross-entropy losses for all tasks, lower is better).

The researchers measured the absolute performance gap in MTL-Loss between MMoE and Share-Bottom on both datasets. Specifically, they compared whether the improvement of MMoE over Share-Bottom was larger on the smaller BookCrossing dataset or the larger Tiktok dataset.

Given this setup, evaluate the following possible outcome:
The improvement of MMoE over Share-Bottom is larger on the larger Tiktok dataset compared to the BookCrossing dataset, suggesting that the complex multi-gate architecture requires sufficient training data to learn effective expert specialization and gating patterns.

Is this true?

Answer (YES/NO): NO